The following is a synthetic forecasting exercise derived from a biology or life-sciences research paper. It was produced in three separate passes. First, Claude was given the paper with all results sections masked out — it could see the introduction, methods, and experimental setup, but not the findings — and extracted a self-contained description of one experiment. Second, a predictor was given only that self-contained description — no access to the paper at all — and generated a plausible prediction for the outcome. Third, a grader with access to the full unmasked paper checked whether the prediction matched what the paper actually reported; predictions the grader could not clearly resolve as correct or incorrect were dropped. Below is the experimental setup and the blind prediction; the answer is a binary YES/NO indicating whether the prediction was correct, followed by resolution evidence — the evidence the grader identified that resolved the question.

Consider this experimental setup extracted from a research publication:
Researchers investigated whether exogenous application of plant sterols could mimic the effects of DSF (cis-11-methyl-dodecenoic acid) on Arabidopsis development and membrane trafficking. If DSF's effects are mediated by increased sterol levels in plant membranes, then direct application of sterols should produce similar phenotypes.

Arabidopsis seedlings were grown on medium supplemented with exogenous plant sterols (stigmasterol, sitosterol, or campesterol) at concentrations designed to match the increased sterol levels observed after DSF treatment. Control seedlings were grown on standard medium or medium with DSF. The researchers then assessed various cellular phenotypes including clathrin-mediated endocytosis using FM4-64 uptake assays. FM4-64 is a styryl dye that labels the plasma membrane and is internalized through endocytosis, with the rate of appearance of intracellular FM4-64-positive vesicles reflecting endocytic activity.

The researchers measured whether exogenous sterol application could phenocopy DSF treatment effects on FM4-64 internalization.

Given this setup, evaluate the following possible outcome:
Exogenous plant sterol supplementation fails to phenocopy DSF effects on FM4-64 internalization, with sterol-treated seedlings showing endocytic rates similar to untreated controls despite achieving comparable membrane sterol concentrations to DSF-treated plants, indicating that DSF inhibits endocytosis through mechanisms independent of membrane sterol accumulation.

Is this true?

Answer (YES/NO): NO